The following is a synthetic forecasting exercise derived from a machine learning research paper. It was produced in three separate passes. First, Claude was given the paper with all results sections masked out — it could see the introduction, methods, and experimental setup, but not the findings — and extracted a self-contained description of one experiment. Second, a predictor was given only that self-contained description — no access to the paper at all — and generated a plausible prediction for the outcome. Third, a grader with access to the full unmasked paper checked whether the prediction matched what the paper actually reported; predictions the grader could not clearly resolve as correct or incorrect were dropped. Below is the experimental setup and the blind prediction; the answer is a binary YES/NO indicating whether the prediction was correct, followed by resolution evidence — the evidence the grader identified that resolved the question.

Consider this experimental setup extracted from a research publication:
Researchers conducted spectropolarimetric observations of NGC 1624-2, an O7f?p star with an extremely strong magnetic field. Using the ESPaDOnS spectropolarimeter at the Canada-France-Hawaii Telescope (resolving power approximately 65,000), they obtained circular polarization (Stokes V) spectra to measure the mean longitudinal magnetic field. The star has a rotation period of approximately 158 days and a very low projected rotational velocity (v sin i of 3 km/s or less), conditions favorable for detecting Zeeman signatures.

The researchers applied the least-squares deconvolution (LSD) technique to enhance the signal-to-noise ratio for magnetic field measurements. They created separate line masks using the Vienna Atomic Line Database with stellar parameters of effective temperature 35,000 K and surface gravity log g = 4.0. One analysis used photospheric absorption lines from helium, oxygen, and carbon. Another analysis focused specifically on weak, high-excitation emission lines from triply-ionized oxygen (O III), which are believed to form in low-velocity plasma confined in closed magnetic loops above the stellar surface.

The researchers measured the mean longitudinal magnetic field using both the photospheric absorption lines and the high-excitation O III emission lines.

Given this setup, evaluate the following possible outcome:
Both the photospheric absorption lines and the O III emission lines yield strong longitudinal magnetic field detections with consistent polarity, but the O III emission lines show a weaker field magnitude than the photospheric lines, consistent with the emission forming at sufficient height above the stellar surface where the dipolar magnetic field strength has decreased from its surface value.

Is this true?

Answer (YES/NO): YES